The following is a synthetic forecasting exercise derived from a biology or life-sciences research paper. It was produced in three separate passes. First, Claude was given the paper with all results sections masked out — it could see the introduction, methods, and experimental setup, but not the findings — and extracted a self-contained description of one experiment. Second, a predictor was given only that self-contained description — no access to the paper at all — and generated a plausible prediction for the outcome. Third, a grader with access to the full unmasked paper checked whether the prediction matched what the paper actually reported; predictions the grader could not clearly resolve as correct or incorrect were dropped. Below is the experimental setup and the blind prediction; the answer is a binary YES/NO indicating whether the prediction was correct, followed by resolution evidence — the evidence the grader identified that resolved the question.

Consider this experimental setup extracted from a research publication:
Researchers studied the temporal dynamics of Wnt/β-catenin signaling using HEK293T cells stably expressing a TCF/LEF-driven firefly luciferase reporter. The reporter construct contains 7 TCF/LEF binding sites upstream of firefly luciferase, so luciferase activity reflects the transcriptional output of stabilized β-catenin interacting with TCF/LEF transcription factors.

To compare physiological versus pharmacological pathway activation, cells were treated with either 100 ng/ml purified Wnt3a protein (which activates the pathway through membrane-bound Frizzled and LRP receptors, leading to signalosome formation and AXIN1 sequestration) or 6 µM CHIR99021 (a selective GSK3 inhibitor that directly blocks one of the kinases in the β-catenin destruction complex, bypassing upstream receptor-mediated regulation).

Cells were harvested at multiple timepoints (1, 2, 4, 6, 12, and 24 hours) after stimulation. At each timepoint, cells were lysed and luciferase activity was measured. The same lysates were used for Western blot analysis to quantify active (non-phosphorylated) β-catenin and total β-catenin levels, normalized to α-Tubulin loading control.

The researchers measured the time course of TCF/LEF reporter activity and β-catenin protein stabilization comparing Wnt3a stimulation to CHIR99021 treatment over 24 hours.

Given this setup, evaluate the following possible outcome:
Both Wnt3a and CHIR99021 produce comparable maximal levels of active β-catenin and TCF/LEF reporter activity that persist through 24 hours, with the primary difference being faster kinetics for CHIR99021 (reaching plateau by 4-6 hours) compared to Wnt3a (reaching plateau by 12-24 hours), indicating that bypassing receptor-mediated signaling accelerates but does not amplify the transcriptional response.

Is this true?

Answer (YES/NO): NO